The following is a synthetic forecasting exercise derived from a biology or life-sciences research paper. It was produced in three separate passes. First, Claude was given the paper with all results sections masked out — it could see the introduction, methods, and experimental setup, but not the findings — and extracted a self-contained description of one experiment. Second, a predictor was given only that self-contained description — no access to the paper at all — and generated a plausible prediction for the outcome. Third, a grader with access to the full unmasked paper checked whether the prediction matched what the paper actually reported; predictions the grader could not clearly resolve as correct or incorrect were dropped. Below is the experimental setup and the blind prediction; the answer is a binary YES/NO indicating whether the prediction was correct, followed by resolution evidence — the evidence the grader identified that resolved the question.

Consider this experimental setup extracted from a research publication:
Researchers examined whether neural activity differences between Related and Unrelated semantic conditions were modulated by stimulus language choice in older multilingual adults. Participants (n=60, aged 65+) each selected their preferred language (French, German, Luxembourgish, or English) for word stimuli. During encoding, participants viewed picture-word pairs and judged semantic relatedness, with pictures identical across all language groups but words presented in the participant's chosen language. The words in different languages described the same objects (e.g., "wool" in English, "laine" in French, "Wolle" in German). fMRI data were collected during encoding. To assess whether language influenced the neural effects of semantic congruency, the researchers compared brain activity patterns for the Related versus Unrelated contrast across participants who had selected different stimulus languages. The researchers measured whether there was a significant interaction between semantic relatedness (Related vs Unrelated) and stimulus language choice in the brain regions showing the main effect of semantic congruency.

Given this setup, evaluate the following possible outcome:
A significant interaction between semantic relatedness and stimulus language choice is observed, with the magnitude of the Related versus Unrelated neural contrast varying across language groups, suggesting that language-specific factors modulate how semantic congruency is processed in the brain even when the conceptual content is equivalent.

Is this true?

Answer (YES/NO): NO